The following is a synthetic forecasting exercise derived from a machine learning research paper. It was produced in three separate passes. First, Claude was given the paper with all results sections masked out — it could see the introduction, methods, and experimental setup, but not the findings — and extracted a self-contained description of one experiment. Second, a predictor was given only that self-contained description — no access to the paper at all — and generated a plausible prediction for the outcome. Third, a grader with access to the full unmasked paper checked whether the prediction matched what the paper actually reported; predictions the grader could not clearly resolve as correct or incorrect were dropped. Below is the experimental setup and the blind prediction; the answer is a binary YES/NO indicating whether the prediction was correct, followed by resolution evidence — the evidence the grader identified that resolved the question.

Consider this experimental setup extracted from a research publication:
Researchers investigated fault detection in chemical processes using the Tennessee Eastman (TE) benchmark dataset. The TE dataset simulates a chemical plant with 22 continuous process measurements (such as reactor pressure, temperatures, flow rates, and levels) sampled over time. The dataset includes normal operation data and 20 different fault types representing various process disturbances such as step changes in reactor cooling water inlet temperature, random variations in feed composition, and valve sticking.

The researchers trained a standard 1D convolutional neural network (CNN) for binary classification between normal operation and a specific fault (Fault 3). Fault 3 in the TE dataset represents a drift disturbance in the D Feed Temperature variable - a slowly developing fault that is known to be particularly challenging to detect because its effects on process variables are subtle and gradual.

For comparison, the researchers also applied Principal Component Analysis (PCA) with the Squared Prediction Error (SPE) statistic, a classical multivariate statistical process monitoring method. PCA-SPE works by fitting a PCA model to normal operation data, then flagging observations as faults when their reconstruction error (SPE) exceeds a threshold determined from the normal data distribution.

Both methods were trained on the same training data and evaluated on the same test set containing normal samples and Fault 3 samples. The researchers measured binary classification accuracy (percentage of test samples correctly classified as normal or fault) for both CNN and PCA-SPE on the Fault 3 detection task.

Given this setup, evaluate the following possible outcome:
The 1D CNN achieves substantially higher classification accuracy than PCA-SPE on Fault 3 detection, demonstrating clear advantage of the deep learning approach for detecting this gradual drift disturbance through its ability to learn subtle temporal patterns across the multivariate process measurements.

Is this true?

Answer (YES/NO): YES